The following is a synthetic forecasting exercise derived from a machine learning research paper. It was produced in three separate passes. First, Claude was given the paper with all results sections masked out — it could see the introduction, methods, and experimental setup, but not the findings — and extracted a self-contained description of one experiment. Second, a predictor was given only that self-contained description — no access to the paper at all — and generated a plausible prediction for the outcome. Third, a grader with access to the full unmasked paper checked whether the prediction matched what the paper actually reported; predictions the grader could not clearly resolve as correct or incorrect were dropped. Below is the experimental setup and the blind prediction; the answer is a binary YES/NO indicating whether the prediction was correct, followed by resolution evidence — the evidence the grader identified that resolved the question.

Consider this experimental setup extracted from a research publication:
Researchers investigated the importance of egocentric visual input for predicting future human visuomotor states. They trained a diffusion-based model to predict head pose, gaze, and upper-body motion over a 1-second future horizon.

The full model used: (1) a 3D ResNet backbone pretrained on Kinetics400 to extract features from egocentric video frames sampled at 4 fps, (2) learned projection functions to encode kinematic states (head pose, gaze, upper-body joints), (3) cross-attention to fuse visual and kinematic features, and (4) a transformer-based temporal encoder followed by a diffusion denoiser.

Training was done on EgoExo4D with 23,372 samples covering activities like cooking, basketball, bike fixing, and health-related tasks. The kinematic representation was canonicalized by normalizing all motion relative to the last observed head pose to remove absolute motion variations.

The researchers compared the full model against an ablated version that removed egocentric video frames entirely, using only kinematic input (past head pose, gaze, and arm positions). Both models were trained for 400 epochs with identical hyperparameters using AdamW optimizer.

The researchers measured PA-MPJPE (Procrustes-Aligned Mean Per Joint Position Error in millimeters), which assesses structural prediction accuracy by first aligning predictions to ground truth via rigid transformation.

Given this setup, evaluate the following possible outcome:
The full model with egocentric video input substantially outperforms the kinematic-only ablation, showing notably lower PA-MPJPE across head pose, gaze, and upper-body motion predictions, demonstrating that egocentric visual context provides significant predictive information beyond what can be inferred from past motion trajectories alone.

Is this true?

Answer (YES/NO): NO